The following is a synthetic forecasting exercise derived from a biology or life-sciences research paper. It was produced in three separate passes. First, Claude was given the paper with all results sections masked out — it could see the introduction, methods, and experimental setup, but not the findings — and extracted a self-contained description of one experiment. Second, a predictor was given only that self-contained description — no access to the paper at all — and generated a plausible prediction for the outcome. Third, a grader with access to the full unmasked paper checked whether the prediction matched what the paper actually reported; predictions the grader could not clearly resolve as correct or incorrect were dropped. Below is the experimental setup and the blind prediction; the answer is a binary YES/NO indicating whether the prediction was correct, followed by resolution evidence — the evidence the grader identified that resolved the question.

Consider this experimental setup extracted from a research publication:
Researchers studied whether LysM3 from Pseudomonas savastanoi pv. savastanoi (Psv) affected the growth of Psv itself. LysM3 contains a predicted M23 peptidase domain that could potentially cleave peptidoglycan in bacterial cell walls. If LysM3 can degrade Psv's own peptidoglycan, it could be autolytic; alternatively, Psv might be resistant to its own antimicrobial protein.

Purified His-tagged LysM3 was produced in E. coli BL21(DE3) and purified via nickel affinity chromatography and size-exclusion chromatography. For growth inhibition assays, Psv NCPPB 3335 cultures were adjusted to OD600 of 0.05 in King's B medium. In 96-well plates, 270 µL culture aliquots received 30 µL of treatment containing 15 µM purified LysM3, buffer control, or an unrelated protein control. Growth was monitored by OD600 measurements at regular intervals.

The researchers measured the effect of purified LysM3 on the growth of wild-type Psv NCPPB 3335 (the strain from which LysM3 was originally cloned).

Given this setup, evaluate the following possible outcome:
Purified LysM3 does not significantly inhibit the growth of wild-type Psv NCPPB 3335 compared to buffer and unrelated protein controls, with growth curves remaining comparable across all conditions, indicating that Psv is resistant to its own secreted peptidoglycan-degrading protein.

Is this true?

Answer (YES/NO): NO